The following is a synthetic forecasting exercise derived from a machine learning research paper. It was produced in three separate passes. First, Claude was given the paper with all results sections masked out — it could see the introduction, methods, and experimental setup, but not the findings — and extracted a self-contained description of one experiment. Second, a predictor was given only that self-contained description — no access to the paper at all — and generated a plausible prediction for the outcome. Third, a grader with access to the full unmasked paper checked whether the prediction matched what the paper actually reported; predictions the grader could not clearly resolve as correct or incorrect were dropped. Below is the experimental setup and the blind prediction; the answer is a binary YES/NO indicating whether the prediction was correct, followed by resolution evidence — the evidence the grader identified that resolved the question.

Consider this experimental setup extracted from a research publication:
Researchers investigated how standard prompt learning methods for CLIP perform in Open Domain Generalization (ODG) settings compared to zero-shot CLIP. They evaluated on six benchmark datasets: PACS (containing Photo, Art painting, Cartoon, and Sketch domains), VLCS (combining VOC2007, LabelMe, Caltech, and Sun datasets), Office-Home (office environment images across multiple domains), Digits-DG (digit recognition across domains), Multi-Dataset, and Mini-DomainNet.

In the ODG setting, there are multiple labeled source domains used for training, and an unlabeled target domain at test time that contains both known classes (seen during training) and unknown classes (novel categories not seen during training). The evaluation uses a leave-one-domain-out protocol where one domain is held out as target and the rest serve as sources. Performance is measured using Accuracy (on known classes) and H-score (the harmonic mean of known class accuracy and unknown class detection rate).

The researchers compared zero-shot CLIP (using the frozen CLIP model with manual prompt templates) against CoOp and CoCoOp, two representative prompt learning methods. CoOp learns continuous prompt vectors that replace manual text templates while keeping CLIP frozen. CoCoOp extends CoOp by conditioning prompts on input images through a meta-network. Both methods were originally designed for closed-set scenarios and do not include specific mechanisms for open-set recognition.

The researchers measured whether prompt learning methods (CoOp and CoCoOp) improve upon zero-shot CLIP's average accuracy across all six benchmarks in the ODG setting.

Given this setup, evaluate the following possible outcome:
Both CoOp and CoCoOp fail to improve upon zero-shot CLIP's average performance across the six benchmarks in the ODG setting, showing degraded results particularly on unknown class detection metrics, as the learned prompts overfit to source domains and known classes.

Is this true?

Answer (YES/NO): YES